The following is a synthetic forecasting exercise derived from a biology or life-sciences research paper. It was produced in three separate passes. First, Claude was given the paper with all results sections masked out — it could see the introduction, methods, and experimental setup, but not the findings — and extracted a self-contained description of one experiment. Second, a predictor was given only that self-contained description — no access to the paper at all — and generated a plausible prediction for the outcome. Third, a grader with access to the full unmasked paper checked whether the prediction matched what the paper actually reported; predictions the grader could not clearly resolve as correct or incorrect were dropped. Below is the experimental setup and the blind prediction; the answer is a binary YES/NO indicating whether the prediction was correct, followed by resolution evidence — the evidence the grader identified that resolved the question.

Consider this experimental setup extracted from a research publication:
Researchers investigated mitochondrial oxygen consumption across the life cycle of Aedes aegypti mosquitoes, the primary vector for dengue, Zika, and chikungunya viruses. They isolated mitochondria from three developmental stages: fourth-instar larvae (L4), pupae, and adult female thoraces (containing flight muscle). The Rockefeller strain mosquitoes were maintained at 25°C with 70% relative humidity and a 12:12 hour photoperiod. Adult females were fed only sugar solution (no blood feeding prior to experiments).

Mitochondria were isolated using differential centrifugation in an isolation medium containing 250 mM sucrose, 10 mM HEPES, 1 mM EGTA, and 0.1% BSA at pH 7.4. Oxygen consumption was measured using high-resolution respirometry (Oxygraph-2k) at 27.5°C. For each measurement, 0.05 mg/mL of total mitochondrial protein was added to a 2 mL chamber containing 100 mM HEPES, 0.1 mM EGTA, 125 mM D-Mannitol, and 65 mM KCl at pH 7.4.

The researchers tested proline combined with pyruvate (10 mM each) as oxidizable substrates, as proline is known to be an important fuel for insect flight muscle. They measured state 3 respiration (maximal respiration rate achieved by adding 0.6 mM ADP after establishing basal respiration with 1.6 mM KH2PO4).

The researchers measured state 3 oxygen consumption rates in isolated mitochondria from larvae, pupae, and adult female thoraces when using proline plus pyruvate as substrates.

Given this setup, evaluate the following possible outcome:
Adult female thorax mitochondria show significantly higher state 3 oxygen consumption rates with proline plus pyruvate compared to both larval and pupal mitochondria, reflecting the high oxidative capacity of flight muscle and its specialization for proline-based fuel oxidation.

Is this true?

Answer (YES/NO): NO